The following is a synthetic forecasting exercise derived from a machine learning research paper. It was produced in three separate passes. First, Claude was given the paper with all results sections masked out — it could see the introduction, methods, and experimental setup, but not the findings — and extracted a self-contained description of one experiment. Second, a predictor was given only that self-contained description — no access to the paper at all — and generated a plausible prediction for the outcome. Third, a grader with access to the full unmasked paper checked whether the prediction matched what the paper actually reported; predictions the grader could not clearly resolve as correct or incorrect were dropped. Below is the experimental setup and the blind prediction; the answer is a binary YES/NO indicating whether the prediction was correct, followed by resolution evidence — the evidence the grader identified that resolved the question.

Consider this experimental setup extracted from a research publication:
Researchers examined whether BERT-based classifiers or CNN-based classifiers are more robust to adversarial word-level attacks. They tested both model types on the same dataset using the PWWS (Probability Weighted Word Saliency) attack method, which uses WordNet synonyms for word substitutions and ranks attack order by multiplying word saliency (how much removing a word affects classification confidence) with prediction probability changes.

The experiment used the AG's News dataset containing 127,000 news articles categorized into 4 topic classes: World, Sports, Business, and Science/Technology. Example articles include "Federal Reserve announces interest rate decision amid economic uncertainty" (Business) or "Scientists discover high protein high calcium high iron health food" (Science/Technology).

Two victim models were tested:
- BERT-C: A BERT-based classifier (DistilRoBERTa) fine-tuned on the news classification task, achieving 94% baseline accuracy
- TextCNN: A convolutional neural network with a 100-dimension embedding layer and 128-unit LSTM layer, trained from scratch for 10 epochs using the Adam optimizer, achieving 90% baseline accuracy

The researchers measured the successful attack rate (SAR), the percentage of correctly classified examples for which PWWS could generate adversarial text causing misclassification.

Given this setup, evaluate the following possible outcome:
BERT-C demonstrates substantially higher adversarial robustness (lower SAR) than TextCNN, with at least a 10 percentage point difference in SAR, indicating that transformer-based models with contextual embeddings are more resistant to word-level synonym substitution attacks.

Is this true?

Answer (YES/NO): NO